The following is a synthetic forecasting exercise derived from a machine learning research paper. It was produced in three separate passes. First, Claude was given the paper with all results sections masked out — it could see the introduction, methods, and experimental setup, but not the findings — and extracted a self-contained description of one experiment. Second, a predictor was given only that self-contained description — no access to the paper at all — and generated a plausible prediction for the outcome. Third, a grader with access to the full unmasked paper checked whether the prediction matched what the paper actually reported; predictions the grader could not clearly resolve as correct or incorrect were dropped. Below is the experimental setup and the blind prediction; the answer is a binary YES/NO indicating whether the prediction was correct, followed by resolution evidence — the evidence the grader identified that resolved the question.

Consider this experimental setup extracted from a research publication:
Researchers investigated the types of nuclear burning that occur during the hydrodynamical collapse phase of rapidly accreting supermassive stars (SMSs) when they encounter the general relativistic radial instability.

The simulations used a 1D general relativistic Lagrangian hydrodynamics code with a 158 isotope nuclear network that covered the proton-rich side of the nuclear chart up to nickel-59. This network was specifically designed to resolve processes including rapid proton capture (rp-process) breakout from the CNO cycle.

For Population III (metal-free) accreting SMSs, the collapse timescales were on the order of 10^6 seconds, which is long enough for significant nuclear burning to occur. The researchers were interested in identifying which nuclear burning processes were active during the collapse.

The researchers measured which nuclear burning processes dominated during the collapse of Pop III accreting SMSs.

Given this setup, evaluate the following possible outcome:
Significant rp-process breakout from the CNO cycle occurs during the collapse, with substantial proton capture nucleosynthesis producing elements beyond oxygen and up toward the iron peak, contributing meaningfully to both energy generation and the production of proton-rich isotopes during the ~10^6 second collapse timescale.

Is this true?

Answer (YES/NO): YES